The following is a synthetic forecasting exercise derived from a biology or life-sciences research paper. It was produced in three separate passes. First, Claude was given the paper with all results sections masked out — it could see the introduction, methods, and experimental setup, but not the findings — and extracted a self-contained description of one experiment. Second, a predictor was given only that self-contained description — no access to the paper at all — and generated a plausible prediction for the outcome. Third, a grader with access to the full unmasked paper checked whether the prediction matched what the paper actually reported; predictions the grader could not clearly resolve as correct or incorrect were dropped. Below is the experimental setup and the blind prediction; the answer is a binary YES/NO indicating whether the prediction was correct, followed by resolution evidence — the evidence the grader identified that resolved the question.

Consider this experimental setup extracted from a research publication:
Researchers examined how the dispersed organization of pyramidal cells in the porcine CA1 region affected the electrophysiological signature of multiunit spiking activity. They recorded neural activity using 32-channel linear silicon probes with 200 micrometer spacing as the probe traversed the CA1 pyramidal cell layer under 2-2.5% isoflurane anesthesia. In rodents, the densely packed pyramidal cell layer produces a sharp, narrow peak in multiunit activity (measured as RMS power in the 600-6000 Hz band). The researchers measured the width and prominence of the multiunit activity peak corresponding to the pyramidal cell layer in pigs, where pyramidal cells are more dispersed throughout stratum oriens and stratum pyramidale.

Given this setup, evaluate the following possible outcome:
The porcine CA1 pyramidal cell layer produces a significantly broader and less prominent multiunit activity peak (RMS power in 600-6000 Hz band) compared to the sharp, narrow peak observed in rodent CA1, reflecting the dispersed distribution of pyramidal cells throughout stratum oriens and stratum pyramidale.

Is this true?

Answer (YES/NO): YES